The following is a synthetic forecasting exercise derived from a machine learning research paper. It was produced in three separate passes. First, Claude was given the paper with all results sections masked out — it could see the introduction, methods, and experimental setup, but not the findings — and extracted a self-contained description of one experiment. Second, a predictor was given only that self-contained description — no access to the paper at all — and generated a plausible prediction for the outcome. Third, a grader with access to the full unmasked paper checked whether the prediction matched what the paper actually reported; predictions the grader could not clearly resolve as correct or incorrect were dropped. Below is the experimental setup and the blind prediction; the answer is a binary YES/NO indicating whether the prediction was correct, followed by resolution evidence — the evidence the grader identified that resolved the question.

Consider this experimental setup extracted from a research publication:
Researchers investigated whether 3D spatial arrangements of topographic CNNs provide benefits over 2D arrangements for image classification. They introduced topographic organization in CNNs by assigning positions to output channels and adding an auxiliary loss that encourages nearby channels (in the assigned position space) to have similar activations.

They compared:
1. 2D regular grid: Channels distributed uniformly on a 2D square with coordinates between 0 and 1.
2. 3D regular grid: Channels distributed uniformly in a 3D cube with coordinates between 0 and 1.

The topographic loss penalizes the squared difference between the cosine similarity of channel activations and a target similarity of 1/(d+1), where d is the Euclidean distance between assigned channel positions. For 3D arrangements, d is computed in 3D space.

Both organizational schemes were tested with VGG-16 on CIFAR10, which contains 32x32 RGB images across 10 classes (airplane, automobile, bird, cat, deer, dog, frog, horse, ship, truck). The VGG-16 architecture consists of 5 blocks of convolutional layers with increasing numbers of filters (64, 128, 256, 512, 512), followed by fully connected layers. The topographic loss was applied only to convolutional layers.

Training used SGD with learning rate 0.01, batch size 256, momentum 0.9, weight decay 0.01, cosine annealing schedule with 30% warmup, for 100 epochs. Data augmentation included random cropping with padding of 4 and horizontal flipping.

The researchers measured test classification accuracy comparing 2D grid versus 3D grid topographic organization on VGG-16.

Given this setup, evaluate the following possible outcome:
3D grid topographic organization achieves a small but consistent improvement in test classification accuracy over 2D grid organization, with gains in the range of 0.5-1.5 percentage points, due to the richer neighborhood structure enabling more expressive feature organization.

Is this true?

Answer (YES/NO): NO